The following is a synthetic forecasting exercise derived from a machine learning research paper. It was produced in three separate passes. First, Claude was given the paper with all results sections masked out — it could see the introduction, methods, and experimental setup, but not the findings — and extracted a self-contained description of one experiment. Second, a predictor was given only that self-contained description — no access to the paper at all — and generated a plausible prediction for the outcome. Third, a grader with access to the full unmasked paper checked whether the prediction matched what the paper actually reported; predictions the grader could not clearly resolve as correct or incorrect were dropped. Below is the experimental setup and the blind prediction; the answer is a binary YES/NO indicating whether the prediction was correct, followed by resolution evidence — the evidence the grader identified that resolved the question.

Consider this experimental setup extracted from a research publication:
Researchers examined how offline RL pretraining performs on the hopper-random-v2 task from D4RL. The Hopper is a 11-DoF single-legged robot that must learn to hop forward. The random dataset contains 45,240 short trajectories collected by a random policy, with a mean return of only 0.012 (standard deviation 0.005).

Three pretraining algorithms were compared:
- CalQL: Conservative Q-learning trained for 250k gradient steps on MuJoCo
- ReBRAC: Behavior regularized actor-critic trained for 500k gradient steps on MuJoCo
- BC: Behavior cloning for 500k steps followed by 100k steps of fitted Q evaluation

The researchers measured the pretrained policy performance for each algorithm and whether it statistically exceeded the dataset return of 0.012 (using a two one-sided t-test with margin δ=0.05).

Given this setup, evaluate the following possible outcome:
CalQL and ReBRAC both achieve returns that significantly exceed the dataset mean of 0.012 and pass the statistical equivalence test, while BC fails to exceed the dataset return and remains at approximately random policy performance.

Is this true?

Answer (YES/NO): NO